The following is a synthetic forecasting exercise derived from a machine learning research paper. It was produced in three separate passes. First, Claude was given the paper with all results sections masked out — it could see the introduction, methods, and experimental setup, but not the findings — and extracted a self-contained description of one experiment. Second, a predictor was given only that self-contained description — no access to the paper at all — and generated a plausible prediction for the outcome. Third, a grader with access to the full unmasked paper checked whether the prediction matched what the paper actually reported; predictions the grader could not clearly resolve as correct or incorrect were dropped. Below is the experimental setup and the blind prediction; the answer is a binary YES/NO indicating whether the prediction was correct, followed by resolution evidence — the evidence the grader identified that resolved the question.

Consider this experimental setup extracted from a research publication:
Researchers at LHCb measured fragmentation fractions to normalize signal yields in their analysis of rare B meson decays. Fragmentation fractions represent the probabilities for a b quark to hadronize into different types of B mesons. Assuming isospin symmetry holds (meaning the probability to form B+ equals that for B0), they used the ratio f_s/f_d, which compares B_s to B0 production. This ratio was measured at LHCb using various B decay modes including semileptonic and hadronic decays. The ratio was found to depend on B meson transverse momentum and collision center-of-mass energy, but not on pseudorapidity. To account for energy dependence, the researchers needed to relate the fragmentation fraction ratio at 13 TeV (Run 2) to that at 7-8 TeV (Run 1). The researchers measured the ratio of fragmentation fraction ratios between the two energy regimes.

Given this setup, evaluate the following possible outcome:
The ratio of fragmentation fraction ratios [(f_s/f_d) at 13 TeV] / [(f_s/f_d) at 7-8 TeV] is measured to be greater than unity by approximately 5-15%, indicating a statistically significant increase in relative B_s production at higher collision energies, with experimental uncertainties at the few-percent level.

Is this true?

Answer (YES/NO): YES